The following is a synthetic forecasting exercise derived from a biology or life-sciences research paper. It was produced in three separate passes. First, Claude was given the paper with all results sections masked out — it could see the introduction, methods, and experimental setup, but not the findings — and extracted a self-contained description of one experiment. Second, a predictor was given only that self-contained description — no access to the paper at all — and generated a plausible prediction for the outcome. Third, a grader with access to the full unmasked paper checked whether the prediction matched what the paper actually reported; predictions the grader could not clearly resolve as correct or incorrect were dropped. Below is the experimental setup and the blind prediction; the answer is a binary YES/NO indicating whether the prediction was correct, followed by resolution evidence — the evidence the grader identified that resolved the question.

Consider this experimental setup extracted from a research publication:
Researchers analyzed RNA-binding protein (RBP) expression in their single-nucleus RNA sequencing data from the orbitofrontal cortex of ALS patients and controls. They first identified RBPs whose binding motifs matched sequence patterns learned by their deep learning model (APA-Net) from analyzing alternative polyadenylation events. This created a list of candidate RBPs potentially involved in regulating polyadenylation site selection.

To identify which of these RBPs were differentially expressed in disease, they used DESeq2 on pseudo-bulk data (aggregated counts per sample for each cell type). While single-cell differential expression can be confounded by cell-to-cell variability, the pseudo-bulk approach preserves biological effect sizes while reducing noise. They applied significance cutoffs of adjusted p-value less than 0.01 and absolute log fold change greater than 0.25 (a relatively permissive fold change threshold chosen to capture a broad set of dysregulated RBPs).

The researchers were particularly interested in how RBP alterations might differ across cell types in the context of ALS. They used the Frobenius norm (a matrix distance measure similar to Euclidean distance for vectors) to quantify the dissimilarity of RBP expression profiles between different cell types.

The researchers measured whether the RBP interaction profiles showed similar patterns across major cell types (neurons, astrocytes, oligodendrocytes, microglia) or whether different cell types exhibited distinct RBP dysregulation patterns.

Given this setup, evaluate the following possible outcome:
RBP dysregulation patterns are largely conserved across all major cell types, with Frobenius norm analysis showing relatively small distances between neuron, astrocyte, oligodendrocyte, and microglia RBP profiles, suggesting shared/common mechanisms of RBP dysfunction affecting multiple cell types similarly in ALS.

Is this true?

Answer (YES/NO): NO